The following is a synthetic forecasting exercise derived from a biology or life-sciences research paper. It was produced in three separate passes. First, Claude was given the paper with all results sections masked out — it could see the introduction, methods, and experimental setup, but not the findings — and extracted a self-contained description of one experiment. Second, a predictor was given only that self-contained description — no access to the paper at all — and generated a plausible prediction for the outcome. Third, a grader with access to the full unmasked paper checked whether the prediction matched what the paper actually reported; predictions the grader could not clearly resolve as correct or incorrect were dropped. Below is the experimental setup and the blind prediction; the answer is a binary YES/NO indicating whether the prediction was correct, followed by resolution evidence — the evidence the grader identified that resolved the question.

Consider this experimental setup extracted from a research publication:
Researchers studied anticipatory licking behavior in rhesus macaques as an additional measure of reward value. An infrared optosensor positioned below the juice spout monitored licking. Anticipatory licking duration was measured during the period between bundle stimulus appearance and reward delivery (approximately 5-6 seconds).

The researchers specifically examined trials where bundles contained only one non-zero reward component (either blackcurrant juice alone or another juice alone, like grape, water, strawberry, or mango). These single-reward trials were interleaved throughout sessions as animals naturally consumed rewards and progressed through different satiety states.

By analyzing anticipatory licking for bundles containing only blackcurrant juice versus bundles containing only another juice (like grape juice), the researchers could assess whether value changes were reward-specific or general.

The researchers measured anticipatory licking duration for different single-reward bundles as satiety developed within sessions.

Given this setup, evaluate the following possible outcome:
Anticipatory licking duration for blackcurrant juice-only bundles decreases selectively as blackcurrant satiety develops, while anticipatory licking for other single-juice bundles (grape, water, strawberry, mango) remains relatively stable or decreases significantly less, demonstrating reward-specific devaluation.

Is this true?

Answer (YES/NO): NO